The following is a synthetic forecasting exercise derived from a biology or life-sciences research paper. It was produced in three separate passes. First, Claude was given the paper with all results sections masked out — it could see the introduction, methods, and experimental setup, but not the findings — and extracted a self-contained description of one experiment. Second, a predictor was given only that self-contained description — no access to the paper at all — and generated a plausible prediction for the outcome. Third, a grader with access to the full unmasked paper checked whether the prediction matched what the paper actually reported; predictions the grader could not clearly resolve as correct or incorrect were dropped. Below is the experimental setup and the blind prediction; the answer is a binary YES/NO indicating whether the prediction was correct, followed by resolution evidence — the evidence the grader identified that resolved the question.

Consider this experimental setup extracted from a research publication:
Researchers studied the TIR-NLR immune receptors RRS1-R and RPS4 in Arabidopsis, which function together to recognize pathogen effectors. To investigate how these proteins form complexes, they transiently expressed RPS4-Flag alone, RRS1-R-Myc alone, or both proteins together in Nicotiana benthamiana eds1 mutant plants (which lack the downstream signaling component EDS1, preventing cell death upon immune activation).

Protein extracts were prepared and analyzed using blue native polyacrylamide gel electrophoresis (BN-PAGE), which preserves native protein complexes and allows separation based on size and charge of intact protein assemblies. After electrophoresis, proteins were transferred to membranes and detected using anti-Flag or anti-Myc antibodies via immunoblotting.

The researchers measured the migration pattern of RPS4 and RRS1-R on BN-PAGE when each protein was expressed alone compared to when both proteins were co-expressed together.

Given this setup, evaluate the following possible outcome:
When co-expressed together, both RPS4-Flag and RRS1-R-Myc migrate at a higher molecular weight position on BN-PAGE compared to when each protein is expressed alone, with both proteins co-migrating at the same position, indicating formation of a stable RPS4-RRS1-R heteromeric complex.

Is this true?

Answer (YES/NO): YES